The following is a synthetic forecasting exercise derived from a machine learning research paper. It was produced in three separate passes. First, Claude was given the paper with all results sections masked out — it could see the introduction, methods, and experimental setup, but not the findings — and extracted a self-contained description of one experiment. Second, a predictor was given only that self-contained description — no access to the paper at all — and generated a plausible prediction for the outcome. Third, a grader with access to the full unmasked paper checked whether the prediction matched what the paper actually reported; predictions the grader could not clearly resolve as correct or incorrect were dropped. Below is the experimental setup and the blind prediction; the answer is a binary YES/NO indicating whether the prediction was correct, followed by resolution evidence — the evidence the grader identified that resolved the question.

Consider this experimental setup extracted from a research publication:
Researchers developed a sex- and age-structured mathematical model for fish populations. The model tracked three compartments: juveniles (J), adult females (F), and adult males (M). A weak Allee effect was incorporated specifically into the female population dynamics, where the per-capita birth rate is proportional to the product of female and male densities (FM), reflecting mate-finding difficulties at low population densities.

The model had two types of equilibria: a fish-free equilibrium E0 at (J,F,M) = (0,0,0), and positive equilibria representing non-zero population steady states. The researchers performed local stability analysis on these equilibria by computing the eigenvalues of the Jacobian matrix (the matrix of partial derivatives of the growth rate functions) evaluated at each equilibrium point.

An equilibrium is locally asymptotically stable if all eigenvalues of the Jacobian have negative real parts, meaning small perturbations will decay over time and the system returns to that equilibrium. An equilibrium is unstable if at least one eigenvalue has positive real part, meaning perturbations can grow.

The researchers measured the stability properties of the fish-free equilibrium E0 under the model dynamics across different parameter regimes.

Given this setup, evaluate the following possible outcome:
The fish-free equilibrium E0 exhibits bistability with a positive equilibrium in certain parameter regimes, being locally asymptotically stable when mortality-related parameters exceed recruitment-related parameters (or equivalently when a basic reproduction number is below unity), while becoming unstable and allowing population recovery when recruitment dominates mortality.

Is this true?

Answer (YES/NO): NO